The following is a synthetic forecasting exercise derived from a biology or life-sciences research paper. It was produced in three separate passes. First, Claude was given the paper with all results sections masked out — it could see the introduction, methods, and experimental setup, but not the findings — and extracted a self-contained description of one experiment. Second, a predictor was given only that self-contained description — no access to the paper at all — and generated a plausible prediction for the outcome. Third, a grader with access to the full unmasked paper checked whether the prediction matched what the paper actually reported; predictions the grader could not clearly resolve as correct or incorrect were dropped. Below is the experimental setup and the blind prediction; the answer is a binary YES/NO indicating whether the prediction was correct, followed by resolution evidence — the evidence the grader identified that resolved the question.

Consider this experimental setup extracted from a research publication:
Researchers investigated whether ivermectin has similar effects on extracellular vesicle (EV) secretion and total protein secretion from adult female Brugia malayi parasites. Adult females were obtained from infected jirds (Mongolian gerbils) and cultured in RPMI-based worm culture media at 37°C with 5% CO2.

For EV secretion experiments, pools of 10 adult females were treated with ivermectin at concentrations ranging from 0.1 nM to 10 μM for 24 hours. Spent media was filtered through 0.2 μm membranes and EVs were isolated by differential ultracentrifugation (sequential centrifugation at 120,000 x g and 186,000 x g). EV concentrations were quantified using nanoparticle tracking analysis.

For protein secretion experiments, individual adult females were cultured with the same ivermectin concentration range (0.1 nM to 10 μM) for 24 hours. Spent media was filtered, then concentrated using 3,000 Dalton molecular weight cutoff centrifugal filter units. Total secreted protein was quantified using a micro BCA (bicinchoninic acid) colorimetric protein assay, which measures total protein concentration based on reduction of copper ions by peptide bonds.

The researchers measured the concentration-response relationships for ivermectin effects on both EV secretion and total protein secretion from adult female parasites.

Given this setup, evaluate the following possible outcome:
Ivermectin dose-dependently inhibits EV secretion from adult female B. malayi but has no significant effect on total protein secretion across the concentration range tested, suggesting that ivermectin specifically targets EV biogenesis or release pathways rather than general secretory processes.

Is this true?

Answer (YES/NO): YES